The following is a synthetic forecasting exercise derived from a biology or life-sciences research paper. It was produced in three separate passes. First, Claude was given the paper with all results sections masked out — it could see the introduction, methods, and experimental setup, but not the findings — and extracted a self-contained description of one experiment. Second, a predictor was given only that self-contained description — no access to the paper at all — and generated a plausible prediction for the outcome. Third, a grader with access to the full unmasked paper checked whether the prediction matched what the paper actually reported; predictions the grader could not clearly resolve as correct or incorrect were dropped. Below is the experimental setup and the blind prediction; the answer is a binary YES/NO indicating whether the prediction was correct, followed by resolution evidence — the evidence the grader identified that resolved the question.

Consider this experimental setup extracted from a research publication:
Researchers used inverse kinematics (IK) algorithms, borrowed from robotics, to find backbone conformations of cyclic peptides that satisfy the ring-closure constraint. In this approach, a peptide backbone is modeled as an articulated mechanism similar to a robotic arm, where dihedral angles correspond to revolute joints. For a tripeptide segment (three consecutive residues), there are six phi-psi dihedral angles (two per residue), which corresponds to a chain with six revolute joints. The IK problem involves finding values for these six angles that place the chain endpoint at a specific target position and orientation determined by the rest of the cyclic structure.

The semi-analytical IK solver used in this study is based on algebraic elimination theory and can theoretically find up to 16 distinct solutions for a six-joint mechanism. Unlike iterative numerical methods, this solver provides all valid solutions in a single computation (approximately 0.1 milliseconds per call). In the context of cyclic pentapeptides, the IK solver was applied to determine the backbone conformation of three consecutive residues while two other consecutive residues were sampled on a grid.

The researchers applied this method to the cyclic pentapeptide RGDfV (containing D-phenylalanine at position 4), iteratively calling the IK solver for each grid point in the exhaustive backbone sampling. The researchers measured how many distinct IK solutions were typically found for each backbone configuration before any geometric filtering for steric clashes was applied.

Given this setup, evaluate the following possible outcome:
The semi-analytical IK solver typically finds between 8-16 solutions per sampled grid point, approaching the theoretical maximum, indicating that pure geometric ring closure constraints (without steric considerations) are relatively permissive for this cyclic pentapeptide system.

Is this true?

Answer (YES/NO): NO